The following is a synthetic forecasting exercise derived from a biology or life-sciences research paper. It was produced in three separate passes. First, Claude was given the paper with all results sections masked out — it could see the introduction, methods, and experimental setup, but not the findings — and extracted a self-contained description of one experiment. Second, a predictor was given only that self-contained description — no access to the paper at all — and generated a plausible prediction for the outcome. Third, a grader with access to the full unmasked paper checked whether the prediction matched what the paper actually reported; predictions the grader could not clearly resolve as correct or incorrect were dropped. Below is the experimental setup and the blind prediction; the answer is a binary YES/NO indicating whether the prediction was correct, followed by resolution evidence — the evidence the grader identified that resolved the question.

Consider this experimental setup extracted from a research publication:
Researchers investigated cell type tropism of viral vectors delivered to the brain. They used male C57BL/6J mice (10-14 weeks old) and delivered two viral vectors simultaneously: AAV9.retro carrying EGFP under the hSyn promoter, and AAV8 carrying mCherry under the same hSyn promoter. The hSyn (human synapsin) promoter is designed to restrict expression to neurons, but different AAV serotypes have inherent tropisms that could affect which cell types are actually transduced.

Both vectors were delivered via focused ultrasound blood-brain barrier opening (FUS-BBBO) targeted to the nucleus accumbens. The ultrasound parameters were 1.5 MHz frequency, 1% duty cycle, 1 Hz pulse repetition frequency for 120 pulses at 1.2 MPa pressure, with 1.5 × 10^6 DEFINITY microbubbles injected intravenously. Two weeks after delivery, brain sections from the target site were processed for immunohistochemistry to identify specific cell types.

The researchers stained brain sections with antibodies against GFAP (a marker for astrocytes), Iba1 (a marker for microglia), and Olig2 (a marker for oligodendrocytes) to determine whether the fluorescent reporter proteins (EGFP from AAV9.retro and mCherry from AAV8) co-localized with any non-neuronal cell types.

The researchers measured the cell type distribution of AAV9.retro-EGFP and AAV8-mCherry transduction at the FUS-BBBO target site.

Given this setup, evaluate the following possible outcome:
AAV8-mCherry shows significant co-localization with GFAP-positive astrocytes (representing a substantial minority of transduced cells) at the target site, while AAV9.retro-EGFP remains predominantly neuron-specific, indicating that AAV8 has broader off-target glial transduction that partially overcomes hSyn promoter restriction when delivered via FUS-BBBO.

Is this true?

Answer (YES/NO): NO